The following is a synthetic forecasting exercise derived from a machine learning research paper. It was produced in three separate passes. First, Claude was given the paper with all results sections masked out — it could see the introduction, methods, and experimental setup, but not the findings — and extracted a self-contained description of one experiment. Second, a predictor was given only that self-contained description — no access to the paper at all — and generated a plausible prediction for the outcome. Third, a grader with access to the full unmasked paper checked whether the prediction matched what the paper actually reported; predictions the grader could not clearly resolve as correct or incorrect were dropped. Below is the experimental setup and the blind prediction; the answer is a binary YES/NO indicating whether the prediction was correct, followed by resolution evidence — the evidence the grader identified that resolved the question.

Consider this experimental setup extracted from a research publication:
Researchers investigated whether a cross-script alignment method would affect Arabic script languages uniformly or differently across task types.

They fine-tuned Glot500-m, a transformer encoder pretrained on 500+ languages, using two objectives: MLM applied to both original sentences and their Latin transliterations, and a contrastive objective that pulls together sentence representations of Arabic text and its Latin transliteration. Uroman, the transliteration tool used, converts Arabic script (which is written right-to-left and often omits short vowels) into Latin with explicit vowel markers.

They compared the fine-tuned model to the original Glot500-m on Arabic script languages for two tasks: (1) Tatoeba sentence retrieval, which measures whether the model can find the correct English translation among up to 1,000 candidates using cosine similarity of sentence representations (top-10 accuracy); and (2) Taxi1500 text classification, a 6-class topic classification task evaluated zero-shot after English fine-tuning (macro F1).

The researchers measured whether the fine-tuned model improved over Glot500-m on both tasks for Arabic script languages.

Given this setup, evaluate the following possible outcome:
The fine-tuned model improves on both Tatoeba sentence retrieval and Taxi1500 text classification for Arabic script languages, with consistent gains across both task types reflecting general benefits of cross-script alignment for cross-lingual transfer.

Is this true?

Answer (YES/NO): NO